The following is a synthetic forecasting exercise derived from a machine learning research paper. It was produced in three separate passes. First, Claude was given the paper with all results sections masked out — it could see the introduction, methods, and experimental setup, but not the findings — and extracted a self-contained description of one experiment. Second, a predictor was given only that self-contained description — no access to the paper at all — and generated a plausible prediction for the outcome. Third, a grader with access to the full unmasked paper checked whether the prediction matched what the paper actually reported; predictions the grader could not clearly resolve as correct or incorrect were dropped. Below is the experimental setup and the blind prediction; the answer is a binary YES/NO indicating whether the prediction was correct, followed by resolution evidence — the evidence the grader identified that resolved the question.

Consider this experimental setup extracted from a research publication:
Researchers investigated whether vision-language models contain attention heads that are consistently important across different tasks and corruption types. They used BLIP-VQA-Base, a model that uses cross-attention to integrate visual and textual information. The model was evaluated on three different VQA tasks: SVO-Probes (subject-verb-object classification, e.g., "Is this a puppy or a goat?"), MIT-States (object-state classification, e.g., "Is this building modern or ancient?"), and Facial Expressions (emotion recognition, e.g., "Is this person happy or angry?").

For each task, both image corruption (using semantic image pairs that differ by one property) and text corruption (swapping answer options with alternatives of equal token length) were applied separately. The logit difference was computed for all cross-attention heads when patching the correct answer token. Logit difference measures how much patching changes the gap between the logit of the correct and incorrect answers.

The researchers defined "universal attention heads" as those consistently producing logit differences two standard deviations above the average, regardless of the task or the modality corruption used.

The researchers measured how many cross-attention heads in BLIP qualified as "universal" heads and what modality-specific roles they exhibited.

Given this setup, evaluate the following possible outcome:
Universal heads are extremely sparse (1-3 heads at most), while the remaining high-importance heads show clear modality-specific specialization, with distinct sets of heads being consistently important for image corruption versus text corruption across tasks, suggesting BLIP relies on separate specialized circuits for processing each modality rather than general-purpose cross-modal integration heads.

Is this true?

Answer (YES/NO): NO